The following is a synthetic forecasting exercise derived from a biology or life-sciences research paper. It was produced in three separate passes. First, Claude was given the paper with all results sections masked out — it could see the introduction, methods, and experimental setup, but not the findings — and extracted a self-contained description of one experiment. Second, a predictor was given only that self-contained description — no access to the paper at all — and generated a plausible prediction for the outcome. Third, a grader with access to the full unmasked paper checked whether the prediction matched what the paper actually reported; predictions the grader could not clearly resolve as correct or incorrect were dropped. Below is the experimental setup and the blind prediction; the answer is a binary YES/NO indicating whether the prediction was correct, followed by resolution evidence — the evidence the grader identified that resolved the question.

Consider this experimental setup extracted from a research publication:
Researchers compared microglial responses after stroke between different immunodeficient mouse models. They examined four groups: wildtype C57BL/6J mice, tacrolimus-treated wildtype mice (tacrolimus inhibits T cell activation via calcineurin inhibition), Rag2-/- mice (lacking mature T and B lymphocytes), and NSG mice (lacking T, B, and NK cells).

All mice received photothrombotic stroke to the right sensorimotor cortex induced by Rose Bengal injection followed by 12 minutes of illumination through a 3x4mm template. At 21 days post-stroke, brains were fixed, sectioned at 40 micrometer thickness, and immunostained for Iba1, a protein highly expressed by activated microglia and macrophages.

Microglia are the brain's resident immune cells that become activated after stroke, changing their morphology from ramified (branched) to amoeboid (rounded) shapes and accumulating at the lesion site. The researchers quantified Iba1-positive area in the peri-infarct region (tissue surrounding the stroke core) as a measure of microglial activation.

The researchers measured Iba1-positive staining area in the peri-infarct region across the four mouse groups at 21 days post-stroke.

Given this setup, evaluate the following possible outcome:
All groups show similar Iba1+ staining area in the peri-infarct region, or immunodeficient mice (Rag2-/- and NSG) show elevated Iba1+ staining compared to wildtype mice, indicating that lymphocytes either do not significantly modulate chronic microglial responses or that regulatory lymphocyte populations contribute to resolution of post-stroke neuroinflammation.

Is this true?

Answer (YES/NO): NO